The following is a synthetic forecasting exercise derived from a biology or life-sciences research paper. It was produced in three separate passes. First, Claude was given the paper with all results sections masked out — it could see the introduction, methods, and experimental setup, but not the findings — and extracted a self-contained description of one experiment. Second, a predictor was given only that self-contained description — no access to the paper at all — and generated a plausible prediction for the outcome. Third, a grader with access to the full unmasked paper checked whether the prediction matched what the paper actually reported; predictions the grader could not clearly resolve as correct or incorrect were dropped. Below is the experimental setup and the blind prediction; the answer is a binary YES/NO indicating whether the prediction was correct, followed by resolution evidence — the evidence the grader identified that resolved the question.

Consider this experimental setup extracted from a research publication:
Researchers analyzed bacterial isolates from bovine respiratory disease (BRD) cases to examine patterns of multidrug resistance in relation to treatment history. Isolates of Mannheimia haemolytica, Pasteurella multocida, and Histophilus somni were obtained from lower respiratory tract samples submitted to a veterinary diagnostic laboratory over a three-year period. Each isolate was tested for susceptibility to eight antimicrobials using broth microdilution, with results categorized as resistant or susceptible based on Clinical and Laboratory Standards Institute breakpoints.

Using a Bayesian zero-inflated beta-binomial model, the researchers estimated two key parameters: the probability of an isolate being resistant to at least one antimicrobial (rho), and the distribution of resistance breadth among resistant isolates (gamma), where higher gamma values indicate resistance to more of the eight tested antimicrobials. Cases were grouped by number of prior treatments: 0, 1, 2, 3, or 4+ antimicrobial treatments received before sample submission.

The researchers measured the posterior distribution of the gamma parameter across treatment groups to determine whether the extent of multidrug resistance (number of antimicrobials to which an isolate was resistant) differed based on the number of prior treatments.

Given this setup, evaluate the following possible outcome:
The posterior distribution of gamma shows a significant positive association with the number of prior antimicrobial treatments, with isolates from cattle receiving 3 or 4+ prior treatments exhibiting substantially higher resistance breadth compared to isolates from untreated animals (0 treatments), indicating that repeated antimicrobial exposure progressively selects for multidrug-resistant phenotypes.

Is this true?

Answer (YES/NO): NO